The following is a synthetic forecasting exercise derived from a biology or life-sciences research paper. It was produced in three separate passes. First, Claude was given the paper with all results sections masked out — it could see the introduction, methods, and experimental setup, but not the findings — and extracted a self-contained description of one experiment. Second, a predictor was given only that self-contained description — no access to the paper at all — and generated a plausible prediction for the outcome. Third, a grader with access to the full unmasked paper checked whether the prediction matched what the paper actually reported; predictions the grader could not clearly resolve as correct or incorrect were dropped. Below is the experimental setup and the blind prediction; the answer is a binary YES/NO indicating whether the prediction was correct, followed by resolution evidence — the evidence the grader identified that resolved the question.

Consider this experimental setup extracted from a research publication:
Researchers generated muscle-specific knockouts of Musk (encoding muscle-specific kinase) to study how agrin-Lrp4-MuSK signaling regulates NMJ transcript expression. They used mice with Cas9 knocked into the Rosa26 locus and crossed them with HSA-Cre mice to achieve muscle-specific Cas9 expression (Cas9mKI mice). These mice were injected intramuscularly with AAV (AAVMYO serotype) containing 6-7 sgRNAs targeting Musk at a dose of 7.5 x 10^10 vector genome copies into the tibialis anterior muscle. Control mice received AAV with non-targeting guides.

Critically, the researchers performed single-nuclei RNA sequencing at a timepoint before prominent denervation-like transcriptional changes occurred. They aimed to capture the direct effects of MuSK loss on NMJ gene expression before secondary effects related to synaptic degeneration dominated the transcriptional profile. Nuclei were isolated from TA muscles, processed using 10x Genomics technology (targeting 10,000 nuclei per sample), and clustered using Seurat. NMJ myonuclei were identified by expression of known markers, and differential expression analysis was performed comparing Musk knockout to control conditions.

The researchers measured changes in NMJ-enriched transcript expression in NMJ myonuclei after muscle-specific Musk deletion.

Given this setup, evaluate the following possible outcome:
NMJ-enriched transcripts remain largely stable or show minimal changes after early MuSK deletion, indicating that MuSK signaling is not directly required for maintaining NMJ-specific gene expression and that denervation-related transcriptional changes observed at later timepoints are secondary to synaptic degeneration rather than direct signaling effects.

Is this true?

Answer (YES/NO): NO